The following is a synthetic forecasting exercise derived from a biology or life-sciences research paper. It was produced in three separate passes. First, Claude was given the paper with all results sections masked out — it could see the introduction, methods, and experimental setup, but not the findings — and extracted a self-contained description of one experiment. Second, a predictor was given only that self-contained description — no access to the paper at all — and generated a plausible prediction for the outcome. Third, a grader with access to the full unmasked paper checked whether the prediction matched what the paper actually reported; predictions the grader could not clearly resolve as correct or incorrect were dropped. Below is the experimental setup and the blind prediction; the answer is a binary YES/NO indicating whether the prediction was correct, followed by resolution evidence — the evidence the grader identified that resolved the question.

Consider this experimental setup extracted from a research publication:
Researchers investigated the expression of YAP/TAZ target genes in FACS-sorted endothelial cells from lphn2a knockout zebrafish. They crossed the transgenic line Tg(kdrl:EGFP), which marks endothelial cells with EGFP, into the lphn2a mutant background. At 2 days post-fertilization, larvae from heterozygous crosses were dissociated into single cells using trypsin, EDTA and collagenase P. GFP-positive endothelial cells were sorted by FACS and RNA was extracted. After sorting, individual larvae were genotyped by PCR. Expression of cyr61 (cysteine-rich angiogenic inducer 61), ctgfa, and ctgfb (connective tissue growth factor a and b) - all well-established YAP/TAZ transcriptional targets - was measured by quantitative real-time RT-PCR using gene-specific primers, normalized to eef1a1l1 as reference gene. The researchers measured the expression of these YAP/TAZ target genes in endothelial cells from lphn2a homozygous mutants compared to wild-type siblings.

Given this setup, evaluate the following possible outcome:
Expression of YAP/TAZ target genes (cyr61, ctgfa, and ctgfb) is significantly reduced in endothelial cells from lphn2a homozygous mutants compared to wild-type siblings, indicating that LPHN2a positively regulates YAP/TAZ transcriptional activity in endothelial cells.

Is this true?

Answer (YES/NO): NO